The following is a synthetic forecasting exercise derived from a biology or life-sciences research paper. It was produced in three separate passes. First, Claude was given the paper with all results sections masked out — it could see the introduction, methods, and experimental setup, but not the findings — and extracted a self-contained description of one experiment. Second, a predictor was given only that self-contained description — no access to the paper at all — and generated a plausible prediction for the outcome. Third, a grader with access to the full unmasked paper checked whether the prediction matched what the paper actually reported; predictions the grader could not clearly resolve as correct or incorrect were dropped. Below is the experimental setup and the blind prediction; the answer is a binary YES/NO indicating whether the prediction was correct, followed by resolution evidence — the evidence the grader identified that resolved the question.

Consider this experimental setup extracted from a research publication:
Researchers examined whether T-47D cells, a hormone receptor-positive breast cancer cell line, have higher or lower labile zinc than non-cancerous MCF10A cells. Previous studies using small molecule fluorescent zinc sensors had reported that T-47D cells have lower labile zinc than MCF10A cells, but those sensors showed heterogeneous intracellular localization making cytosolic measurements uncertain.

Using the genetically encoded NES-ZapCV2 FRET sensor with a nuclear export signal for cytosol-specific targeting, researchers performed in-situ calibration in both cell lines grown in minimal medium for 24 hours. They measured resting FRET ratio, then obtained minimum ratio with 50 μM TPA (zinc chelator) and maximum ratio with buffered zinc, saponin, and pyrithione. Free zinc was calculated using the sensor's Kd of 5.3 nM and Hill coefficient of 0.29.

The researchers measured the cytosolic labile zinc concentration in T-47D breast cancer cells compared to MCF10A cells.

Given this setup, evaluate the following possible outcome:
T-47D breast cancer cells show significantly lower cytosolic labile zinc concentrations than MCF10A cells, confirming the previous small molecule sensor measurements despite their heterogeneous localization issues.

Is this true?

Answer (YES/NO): NO